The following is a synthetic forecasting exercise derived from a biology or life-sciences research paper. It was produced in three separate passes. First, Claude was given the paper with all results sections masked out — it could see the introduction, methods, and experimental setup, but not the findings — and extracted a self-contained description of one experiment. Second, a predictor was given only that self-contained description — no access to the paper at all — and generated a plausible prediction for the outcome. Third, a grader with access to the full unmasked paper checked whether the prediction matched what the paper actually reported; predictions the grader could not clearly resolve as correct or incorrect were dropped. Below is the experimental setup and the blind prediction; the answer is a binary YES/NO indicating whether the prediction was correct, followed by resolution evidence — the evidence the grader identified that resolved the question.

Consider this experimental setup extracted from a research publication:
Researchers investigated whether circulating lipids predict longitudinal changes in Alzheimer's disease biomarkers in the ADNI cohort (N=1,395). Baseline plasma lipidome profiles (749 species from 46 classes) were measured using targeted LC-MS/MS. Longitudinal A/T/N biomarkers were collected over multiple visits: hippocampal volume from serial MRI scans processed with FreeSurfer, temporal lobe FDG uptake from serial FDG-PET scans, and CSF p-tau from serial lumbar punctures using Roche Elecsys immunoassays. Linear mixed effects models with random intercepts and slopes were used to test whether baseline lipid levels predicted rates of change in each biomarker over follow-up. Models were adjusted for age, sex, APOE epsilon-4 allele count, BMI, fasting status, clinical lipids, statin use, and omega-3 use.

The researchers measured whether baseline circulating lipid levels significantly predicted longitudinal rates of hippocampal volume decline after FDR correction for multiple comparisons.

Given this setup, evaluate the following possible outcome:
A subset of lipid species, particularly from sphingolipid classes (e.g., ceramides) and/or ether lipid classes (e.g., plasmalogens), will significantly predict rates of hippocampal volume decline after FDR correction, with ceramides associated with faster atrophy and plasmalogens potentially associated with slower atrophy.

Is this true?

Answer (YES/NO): NO